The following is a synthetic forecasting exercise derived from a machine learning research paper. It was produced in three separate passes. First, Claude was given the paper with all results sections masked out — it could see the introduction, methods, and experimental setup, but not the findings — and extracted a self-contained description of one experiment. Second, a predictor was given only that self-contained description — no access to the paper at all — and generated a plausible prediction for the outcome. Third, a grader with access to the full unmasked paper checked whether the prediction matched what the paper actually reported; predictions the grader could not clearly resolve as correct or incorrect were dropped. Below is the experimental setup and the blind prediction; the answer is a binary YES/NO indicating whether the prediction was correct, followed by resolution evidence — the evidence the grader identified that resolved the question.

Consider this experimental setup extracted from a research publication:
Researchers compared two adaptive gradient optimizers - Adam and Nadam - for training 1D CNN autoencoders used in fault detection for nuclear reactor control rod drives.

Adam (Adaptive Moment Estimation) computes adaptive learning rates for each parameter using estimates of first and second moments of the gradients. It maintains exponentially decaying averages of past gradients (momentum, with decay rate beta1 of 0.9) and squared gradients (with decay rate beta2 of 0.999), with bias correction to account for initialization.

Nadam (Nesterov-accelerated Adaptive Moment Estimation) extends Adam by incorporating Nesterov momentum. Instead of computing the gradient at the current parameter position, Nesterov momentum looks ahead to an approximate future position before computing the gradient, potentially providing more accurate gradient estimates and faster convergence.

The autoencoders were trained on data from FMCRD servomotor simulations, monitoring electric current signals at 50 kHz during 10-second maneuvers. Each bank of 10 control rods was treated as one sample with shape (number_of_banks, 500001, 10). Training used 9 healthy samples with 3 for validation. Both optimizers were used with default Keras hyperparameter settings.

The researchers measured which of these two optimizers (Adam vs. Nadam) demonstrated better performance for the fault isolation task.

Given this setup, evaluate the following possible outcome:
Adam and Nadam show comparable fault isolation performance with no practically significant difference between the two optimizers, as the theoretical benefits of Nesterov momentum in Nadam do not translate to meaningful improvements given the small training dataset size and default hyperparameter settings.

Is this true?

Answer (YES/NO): NO